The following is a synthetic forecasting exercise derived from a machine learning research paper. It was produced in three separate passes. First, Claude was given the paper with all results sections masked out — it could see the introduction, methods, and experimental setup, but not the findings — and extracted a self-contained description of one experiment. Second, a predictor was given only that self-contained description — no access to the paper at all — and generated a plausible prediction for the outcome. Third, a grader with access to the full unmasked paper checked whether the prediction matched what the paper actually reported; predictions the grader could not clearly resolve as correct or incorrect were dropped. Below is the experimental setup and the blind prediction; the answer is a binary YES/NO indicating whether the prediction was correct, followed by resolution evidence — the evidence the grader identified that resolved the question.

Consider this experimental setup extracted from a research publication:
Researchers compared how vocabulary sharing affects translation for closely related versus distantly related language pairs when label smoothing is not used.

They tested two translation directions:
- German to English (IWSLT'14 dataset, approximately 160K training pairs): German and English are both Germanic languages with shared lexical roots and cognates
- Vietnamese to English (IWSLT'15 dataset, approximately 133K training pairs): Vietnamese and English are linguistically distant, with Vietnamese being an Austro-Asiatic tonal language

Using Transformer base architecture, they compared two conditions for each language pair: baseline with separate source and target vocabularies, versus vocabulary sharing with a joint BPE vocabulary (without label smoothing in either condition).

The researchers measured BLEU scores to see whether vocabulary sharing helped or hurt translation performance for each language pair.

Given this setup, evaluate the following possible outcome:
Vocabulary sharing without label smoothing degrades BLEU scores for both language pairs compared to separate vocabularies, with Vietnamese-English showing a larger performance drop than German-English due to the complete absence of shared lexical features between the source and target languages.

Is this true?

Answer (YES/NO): NO